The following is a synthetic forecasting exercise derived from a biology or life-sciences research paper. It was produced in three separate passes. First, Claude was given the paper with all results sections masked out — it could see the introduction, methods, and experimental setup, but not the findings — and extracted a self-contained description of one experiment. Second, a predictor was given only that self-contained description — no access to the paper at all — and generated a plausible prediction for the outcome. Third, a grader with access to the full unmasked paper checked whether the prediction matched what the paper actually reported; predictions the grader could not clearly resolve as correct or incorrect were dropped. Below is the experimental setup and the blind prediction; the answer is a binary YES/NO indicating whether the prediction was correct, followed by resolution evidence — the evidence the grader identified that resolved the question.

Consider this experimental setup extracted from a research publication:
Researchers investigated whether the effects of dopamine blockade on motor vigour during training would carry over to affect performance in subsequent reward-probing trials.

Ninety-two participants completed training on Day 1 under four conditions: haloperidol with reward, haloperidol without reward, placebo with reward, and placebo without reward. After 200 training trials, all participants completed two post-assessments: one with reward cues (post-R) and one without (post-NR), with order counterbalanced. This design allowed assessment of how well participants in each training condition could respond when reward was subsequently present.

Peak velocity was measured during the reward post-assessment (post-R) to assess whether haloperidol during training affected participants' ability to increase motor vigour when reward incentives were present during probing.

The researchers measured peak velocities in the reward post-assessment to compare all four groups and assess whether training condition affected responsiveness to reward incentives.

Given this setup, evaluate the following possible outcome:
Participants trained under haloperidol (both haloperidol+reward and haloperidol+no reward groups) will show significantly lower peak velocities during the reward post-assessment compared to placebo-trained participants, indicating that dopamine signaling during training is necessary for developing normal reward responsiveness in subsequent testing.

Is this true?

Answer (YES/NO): NO